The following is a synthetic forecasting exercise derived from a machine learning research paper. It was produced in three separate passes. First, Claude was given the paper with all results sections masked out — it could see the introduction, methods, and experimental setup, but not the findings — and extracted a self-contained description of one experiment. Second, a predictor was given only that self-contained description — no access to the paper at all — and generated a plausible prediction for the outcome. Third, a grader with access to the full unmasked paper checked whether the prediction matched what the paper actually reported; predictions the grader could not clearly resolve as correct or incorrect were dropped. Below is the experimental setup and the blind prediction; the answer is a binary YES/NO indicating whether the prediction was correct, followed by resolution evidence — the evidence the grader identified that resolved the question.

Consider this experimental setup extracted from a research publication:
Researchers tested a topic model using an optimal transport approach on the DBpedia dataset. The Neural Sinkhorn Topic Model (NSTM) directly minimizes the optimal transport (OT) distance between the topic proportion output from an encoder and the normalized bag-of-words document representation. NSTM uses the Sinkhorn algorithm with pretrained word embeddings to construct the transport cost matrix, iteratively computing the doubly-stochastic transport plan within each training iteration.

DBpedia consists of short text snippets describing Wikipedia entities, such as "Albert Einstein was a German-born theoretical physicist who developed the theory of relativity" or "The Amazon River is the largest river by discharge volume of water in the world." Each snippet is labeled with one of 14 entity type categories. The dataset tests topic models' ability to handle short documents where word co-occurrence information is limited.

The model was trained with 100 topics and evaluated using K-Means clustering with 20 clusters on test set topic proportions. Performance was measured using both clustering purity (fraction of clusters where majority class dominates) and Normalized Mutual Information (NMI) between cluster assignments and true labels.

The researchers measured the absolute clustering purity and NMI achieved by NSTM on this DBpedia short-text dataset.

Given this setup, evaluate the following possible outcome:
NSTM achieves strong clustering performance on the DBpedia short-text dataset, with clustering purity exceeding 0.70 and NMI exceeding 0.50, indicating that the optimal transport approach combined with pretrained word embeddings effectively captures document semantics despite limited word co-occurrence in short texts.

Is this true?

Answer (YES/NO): NO